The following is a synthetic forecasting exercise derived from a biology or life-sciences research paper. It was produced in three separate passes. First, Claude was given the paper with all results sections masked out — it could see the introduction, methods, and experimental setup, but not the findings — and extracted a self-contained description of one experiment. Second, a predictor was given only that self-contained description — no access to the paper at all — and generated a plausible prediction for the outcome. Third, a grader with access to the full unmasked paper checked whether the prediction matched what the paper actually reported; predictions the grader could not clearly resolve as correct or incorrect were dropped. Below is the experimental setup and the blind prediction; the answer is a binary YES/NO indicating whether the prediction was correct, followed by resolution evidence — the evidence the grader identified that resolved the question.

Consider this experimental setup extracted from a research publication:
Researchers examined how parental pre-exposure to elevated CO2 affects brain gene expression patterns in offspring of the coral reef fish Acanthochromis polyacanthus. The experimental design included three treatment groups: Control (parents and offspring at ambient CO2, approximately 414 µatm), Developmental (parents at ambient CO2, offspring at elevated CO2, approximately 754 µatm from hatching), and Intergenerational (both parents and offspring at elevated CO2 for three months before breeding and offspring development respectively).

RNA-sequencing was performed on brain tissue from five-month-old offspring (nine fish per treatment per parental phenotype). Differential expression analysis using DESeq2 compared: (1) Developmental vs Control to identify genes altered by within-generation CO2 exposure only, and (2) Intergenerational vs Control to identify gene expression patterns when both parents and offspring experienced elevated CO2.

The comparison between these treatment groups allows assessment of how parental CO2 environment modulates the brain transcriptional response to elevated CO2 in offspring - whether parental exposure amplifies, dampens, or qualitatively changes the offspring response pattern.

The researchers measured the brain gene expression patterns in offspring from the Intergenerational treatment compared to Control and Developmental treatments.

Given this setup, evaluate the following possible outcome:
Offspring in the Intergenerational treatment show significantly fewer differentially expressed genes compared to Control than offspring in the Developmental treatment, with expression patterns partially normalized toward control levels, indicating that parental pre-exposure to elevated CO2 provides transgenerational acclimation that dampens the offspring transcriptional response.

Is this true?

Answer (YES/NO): YES